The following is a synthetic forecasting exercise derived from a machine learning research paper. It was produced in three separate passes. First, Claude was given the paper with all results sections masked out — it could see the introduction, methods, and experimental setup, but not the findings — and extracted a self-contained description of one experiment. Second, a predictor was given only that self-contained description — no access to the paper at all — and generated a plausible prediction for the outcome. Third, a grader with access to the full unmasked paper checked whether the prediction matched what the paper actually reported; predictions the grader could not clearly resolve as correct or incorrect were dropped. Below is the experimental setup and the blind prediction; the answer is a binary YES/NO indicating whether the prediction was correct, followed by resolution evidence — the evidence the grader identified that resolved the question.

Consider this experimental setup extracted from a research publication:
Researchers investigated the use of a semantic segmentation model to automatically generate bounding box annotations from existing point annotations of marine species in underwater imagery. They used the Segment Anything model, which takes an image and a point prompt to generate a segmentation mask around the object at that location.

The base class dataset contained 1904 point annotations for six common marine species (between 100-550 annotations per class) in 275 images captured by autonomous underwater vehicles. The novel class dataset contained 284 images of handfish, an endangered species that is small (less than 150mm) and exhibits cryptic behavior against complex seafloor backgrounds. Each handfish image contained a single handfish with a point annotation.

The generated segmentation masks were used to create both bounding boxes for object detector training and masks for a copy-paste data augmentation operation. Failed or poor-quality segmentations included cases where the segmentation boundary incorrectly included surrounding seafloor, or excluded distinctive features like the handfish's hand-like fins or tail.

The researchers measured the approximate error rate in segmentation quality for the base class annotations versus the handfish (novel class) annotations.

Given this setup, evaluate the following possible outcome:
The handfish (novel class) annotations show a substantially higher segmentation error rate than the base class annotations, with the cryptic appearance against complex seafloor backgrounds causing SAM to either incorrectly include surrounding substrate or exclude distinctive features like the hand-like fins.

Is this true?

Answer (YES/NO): YES